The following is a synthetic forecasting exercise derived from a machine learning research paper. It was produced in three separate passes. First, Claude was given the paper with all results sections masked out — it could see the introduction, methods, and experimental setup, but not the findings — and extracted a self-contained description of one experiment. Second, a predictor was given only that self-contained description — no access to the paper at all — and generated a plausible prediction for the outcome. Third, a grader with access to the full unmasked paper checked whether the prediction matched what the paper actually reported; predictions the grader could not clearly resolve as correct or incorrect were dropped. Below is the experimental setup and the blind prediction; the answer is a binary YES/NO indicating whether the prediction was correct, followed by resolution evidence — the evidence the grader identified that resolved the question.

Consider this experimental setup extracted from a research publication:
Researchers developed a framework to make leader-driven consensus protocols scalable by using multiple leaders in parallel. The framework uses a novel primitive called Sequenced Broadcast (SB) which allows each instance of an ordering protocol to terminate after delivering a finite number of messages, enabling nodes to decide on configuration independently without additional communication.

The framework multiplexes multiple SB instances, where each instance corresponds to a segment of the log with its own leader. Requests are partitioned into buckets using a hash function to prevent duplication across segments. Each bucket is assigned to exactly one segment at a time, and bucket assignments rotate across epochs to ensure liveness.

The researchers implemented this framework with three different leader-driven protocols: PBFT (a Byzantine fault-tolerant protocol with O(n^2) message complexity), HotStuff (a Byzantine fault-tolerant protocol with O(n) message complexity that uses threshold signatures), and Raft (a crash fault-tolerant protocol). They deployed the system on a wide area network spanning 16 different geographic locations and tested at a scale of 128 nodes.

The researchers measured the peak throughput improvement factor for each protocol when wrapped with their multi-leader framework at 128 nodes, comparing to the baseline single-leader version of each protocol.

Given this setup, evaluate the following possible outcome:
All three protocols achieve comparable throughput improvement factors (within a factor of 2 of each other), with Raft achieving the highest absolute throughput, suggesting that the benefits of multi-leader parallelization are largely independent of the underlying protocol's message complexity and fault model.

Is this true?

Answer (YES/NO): NO